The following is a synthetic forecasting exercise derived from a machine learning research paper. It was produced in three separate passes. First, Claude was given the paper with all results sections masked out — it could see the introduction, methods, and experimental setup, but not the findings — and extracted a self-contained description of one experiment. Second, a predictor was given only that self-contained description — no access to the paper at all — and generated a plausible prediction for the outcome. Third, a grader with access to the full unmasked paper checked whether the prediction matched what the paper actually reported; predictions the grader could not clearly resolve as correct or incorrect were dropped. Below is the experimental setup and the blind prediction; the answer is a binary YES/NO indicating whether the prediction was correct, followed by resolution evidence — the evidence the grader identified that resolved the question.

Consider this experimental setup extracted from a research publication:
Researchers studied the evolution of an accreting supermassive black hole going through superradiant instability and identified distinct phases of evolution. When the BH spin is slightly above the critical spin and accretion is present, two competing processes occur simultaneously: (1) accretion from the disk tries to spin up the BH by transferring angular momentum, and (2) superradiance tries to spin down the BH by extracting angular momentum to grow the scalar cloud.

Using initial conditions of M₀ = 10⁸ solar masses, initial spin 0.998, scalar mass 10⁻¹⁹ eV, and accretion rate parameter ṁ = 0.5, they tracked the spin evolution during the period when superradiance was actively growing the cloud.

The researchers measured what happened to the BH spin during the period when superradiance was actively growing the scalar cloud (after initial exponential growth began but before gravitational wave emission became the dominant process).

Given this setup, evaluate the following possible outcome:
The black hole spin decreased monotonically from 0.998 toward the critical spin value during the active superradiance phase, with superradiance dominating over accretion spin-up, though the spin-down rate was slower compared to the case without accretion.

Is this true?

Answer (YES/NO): NO